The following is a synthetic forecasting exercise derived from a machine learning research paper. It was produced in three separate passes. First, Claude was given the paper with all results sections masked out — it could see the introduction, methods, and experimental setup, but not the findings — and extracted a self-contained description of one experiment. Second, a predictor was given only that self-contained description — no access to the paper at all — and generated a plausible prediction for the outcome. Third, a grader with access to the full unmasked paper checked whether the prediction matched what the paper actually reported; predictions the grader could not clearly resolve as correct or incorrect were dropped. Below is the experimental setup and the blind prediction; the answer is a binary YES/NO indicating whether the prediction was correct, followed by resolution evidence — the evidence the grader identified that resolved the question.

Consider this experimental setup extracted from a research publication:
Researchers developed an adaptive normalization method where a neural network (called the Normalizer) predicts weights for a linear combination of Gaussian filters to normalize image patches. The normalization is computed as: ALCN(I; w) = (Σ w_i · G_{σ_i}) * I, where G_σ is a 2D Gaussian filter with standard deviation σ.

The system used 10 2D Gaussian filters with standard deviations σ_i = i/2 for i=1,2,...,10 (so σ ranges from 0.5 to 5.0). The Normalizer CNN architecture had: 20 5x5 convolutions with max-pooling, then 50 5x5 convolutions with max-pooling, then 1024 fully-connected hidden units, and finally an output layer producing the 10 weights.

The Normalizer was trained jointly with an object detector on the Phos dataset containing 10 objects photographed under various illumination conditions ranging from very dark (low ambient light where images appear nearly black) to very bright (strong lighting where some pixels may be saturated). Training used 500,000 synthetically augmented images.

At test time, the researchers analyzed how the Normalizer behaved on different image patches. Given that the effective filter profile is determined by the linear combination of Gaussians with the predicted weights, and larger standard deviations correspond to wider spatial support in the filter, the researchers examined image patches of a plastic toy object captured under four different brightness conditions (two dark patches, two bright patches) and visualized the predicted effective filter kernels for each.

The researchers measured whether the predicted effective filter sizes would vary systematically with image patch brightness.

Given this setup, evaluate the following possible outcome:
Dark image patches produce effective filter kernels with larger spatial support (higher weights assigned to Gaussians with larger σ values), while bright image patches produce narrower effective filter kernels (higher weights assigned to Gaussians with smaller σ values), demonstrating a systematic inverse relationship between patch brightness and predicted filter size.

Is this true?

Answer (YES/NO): YES